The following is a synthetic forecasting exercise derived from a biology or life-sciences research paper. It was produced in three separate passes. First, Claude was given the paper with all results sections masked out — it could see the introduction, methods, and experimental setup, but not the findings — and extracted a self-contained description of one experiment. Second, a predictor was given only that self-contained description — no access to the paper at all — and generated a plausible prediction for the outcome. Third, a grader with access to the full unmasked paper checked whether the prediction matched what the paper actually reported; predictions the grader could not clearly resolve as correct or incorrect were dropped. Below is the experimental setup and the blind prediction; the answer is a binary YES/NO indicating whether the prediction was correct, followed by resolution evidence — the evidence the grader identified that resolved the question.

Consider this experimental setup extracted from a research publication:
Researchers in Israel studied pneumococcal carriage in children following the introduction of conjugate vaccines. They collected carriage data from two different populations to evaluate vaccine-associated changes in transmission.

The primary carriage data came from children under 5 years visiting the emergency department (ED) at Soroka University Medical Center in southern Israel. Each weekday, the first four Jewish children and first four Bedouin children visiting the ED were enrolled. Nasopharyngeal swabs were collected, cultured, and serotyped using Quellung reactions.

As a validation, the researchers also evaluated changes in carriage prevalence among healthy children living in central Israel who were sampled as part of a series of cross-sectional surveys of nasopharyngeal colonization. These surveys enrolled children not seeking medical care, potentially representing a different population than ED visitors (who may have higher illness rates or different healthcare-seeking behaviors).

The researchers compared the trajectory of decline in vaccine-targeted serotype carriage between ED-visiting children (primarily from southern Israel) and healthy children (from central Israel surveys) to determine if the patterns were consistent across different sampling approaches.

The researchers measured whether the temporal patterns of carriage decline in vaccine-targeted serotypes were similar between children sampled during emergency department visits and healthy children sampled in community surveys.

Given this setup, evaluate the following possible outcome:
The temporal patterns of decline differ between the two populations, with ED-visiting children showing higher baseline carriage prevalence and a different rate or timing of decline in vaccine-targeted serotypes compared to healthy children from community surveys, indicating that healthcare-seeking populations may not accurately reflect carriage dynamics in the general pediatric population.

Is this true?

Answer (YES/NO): NO